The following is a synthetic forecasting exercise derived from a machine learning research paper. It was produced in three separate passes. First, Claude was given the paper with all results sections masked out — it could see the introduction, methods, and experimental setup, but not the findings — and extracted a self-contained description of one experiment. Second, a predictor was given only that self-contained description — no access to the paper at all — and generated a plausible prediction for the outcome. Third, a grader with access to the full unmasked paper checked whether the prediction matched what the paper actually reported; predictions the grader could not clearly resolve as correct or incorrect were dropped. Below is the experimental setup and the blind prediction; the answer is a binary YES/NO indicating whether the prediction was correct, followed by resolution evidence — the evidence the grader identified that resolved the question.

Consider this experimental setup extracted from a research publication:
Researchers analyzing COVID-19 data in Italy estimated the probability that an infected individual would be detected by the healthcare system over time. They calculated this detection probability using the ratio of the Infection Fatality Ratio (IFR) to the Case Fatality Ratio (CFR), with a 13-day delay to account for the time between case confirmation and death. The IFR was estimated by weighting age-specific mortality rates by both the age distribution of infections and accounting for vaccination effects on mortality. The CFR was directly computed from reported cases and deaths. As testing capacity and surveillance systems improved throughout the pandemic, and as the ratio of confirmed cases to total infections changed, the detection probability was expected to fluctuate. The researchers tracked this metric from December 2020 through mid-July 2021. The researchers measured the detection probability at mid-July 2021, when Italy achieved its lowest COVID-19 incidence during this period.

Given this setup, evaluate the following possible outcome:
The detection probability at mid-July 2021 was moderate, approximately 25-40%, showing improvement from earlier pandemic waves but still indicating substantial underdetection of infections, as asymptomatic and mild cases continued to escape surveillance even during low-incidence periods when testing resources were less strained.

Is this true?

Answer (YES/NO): NO